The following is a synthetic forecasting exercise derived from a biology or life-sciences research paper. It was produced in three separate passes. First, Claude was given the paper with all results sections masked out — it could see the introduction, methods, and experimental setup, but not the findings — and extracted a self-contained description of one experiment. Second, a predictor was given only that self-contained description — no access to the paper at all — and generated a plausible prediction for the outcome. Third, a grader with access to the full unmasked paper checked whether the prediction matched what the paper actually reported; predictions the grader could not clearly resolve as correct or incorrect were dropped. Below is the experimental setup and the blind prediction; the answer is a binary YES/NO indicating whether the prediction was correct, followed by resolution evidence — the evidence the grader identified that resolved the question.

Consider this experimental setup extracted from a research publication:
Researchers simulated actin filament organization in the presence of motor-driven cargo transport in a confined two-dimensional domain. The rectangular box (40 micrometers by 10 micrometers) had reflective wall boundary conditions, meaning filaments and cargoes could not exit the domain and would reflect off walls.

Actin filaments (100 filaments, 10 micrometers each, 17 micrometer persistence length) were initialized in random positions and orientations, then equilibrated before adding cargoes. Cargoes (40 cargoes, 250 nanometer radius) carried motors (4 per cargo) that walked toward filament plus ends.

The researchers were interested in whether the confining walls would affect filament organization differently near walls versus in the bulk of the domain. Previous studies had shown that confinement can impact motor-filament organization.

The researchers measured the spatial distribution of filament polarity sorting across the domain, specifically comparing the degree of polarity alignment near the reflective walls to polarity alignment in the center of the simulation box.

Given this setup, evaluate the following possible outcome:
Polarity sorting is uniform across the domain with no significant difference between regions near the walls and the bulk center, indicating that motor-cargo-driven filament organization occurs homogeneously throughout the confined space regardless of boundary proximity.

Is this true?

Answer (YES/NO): NO